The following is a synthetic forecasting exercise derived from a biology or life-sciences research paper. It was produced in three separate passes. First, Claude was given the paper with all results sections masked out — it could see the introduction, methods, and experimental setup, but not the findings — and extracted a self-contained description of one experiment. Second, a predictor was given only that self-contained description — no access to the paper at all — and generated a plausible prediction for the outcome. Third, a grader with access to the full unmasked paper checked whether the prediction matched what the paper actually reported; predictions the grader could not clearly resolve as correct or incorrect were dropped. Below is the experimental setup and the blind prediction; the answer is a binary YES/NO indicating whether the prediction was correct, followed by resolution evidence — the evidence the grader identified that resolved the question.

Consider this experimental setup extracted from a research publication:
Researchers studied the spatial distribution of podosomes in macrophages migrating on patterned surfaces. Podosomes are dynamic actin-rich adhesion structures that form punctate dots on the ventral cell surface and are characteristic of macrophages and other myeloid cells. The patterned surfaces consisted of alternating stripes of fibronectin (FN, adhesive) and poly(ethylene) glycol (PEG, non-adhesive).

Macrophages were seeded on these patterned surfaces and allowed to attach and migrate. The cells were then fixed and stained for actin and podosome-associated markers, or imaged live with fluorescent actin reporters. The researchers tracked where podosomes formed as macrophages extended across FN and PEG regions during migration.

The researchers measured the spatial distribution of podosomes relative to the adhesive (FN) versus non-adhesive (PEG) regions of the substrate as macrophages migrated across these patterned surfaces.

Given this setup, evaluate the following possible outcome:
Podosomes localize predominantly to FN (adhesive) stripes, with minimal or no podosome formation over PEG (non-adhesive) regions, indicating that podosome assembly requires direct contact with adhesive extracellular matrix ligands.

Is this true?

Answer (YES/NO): NO